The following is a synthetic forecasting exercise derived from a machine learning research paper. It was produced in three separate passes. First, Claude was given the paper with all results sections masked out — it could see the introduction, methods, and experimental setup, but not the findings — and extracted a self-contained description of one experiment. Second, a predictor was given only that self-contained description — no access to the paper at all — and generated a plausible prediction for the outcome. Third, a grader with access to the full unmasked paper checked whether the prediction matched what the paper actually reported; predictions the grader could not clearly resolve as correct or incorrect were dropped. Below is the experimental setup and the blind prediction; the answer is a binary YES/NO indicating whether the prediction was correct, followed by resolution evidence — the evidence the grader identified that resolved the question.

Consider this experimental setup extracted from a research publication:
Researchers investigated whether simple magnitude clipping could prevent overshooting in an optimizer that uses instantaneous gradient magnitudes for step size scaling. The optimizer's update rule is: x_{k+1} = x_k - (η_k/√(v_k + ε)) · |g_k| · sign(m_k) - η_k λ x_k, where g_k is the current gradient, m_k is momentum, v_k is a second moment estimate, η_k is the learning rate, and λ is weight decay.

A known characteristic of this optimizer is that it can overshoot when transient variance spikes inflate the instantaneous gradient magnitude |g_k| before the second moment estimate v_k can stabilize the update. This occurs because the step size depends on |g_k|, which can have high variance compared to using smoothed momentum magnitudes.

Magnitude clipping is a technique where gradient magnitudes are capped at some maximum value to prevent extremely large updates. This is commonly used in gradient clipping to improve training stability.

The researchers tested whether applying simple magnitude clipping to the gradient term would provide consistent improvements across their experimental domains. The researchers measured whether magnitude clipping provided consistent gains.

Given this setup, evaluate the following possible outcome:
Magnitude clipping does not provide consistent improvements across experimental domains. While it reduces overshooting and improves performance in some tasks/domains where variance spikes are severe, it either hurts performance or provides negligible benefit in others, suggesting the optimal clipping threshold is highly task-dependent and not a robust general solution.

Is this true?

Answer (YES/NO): YES